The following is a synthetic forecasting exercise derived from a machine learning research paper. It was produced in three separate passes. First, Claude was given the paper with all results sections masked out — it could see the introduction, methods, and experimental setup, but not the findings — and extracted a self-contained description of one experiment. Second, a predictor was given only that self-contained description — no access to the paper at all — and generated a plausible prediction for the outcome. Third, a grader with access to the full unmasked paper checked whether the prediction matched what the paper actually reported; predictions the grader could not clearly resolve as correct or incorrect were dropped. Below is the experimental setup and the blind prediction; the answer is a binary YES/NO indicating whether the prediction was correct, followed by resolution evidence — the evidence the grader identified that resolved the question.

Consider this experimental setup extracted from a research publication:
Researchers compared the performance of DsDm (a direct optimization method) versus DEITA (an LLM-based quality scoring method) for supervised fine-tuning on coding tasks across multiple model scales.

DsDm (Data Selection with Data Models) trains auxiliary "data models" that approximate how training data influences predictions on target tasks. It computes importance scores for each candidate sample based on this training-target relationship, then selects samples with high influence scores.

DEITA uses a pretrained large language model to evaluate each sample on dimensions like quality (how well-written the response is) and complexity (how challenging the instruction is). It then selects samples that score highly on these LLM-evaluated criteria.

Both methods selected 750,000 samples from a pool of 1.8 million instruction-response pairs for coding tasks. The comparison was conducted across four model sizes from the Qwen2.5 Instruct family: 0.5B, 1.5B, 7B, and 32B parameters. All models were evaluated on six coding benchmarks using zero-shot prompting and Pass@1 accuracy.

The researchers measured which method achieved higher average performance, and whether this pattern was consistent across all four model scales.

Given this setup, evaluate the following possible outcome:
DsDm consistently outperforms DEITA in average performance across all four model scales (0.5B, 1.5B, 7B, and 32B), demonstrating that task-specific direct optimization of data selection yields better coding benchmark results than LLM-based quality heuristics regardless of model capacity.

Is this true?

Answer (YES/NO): YES